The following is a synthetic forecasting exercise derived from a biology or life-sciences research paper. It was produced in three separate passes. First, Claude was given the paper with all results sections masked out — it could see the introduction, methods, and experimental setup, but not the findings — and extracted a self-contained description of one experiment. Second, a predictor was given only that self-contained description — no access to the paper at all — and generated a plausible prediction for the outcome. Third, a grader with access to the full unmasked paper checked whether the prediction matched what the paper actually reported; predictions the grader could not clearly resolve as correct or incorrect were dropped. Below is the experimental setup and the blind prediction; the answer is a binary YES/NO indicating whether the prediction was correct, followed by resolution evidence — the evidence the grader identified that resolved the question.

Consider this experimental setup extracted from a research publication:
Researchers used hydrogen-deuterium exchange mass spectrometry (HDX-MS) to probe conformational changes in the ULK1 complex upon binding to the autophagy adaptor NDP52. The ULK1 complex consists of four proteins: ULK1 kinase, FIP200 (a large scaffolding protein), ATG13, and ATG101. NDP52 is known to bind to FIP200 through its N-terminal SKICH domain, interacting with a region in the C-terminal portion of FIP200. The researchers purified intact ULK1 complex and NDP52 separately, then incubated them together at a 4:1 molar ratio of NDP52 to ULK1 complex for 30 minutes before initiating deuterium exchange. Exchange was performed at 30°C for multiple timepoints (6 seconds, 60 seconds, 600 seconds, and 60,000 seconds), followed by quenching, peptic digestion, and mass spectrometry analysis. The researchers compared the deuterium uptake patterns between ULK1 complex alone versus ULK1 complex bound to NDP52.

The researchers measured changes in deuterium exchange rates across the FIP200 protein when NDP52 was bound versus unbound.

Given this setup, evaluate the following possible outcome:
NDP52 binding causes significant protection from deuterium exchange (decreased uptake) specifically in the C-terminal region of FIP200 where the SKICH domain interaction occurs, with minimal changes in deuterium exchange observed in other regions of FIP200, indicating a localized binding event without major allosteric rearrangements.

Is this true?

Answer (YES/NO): NO